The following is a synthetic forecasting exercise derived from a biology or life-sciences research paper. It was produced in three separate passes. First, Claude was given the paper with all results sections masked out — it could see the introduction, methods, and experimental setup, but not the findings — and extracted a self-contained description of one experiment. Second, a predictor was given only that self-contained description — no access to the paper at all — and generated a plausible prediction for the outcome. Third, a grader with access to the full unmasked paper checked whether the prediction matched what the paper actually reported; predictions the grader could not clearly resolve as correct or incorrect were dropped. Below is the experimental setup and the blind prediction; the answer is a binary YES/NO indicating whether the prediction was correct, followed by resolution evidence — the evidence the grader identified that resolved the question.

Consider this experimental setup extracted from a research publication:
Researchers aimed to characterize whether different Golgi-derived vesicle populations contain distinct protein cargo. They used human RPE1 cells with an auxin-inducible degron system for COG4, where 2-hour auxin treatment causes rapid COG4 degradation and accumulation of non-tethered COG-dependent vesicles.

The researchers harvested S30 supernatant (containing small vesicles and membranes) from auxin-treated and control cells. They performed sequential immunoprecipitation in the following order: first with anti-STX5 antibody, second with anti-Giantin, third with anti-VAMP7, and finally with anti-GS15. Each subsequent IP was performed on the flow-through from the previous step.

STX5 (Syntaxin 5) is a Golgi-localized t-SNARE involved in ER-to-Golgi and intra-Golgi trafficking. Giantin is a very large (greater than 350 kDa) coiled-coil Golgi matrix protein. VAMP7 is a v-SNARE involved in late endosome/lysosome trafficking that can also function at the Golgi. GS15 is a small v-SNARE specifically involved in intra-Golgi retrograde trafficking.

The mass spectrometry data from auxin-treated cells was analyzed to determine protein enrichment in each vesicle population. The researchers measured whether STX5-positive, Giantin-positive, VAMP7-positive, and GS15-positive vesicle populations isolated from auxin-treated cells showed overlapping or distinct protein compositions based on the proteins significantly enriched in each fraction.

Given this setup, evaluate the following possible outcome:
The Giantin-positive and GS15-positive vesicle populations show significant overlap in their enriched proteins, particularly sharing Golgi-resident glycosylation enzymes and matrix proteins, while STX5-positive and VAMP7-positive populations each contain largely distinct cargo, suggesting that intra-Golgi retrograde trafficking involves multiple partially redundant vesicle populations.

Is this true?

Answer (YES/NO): NO